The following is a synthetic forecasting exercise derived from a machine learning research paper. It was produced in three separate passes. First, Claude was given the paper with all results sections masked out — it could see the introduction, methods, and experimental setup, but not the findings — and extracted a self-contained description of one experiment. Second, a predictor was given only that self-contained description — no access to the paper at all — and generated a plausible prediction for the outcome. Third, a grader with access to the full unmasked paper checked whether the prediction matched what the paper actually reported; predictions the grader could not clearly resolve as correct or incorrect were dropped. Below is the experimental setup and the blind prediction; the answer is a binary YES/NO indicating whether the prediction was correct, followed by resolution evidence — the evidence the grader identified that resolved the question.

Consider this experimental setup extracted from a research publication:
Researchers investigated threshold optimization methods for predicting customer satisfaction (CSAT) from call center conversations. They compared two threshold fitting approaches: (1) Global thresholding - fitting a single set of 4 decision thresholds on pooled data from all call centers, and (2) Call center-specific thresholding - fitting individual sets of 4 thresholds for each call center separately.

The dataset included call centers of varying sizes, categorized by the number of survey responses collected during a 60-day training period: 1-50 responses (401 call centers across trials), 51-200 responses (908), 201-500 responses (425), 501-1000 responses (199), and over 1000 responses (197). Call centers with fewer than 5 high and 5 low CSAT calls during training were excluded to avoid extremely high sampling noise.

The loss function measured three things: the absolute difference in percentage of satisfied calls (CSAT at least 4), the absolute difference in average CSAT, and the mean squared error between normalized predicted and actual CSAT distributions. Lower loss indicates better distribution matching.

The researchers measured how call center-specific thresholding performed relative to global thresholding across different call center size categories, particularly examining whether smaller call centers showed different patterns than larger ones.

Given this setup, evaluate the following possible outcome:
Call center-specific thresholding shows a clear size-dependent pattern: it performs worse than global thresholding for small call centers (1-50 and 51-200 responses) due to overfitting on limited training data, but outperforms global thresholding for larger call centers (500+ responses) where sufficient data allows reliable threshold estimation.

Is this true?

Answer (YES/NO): NO